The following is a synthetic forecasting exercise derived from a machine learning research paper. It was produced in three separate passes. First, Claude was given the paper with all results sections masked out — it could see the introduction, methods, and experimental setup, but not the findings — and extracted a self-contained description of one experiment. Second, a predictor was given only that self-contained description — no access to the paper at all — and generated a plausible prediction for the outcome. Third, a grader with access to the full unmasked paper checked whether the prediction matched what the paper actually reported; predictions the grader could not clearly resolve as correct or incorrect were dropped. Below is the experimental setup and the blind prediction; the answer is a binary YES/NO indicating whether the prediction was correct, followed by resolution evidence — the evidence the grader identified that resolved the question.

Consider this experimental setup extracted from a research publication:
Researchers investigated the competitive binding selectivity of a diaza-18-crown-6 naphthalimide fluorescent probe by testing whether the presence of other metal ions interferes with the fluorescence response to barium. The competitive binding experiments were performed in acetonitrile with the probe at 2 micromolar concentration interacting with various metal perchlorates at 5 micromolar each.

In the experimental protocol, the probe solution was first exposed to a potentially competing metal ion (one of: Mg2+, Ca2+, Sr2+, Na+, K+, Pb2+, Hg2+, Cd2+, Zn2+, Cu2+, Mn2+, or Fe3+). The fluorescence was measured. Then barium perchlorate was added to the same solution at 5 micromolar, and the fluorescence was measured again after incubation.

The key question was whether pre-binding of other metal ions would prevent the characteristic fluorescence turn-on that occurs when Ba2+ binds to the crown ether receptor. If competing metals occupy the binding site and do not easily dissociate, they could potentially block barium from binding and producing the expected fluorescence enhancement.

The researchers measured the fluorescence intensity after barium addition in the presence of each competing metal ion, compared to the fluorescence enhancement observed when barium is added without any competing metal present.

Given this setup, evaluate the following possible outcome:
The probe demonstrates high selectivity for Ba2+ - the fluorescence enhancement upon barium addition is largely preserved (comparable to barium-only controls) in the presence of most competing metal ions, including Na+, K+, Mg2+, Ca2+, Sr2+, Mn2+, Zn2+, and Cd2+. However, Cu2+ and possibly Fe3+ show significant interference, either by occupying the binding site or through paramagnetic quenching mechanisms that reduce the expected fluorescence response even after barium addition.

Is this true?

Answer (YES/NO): NO